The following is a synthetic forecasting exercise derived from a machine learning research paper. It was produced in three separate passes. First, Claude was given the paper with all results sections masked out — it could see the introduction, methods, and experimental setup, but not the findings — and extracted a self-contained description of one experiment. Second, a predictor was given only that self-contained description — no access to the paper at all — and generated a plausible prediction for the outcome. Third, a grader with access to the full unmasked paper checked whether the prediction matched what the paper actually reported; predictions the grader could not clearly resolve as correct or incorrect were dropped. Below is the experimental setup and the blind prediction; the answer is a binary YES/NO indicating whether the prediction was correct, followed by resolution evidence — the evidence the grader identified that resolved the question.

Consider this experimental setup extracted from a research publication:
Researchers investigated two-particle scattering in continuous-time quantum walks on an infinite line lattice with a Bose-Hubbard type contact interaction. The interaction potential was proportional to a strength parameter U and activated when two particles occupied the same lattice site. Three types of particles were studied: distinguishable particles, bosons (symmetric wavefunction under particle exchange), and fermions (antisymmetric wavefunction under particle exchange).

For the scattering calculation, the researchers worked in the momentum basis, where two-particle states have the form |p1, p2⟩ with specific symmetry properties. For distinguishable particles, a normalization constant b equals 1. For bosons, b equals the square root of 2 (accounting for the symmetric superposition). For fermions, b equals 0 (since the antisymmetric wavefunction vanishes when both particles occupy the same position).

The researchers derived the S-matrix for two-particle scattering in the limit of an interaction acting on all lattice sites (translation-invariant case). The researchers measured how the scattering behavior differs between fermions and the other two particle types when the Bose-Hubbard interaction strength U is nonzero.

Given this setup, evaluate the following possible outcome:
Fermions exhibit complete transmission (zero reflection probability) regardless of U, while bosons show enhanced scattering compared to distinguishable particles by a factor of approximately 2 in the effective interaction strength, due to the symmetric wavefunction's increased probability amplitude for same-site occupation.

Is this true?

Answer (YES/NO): YES